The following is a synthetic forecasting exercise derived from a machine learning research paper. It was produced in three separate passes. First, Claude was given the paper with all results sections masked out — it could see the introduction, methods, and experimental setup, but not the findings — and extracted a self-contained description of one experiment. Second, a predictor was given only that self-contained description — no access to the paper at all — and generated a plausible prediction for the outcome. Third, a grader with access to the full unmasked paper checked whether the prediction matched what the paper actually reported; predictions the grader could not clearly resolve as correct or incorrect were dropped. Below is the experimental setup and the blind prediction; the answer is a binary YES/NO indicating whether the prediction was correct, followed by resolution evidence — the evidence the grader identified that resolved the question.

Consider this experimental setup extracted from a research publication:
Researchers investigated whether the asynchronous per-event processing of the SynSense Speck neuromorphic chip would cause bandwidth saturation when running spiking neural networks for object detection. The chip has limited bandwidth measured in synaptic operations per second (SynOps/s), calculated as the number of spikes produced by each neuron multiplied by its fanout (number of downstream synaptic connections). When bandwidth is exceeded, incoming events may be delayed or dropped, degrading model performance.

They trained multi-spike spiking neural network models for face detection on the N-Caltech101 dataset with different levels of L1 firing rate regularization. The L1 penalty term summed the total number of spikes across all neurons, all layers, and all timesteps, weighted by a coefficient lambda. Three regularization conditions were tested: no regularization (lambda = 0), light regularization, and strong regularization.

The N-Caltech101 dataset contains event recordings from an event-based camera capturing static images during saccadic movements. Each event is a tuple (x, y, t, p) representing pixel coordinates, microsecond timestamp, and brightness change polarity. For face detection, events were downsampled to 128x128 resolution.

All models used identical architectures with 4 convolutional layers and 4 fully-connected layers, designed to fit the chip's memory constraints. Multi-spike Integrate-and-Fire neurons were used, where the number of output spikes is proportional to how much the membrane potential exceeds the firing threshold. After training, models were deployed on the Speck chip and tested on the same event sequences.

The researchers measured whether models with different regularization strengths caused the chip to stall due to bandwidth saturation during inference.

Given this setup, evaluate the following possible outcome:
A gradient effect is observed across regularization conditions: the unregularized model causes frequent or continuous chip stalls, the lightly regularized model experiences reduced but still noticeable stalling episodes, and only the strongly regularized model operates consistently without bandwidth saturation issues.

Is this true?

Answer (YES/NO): NO